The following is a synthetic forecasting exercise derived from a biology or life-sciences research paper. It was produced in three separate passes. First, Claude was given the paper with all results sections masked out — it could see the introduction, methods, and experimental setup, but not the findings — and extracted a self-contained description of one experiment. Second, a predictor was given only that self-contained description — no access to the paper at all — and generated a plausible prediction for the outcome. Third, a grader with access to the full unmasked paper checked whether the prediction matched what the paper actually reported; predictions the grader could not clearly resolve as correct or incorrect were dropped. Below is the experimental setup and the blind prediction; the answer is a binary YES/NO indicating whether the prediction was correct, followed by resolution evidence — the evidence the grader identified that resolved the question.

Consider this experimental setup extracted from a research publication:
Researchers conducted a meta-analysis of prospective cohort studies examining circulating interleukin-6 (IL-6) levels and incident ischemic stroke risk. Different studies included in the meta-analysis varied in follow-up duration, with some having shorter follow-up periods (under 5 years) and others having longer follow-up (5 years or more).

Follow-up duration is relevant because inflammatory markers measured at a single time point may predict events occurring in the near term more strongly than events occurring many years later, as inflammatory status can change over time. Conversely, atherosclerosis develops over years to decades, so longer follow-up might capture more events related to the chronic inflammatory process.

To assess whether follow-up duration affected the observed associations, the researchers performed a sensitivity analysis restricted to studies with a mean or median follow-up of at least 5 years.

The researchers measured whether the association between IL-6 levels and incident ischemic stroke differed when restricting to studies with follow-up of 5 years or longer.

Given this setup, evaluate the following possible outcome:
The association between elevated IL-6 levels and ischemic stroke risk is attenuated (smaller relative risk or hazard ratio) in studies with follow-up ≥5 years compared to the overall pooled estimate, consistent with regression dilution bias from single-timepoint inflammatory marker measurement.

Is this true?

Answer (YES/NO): NO